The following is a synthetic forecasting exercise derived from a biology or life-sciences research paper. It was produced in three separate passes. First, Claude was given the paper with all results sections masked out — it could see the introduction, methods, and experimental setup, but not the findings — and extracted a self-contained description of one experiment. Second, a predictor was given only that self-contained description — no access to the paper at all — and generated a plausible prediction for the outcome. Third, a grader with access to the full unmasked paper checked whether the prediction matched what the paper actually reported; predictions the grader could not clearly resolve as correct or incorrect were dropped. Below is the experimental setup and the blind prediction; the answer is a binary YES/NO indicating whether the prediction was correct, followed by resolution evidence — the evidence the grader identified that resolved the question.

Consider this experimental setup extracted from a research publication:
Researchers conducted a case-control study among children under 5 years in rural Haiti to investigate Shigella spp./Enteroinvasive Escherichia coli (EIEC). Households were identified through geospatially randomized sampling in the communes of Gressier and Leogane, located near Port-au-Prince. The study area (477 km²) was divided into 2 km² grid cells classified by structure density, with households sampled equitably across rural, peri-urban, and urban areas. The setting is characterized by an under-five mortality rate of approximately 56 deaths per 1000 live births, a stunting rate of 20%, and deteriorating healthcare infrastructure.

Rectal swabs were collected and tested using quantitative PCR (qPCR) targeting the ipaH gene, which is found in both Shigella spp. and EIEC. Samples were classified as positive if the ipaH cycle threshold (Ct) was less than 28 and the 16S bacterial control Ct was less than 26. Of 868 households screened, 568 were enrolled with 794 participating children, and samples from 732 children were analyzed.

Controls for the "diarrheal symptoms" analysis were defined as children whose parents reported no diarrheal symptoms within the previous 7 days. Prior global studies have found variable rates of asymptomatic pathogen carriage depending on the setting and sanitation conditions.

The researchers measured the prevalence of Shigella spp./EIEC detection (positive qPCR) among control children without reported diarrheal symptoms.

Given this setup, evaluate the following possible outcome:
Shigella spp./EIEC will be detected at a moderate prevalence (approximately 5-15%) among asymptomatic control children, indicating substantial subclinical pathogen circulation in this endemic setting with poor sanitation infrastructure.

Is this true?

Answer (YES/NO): YES